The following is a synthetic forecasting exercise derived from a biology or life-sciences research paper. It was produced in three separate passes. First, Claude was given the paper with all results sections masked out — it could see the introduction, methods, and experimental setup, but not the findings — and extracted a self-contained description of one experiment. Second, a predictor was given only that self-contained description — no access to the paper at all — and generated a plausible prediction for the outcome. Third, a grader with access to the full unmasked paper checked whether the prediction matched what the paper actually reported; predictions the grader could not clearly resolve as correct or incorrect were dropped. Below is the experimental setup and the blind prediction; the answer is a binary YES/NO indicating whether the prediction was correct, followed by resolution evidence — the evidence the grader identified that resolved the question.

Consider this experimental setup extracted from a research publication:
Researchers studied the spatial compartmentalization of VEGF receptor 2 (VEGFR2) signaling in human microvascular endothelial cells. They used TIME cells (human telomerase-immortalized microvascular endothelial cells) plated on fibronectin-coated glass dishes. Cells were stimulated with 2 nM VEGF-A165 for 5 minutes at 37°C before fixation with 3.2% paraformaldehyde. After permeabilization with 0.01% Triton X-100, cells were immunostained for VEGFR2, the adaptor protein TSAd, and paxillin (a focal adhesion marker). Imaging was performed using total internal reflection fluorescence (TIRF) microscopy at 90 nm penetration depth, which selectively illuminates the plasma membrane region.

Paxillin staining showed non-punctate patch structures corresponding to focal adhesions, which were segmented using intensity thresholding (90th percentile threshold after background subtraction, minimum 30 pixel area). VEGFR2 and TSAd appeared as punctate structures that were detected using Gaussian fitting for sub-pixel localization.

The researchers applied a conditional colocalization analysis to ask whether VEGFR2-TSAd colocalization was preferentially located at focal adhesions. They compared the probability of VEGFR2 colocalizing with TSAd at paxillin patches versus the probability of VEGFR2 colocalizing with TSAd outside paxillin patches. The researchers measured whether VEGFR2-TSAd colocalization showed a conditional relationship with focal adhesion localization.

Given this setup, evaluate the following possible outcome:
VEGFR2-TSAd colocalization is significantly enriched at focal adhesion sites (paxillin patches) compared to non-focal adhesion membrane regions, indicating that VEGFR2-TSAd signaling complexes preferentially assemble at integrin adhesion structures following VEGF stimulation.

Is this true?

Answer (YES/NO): NO